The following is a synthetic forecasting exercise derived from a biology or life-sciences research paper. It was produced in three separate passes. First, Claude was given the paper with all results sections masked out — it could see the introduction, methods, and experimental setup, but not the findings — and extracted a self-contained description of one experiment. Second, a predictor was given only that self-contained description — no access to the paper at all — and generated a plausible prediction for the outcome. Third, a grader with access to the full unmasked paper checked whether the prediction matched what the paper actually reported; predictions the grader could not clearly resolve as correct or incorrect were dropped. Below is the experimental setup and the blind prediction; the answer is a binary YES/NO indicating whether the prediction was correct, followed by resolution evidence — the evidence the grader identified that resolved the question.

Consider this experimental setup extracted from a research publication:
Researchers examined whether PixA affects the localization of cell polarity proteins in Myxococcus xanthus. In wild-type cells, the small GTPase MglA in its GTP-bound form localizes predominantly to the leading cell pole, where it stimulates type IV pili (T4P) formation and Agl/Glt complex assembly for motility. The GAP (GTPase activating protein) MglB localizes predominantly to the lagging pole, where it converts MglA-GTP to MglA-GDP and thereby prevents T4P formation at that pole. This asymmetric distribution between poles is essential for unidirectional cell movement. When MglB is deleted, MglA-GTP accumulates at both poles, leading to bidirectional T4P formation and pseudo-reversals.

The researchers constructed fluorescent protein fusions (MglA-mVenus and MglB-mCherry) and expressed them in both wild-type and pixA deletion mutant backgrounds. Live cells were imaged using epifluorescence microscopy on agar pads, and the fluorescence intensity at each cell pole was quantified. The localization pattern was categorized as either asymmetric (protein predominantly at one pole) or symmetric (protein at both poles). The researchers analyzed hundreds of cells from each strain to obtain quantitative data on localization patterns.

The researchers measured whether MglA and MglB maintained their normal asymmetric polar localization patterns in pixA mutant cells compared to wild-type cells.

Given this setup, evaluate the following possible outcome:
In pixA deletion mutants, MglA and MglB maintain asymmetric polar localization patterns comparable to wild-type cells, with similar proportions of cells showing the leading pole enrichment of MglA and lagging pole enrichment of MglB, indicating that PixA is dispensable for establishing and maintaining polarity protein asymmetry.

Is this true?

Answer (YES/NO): NO